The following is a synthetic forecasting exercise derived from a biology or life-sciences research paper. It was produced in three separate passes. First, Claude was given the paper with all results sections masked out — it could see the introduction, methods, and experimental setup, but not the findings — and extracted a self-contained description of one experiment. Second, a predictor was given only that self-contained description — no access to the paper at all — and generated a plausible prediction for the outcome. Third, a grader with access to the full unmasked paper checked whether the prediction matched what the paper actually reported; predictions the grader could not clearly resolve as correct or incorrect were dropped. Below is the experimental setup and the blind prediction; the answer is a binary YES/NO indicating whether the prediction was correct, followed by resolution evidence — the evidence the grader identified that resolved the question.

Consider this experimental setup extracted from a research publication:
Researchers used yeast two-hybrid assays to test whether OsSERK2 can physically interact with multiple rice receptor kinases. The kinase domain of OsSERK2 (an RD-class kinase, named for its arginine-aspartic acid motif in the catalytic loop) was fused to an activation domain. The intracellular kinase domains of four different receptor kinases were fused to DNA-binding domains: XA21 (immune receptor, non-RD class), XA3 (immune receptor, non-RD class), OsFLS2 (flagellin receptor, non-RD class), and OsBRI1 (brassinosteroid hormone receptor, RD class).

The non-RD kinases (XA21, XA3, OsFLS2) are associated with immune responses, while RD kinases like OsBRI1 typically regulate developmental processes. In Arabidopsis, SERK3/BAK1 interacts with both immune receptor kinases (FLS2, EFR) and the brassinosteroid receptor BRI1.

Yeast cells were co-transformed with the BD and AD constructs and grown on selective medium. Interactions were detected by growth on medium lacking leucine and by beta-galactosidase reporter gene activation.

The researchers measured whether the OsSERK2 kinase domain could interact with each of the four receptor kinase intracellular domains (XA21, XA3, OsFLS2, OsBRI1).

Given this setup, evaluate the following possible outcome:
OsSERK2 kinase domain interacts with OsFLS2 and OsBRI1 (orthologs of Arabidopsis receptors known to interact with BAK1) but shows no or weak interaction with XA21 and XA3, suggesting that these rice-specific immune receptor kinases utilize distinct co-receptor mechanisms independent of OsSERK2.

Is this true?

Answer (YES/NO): NO